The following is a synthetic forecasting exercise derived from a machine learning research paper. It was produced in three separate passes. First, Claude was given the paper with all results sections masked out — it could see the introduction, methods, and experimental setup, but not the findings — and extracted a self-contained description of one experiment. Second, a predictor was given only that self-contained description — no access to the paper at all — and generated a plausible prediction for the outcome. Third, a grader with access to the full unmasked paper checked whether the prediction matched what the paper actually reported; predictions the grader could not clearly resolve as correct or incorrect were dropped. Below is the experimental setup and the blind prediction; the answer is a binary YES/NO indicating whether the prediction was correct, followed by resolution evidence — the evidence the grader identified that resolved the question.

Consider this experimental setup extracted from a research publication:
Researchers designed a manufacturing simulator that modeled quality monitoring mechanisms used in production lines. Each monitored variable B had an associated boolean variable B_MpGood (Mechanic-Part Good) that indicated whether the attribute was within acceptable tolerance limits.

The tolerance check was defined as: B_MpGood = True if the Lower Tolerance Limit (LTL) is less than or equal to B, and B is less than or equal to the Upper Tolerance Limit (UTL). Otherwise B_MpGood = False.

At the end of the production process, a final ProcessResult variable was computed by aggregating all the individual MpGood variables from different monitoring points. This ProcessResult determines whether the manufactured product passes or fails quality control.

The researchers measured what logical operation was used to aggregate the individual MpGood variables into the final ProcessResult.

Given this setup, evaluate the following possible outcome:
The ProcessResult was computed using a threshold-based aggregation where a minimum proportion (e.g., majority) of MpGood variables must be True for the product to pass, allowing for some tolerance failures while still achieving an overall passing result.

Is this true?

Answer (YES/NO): NO